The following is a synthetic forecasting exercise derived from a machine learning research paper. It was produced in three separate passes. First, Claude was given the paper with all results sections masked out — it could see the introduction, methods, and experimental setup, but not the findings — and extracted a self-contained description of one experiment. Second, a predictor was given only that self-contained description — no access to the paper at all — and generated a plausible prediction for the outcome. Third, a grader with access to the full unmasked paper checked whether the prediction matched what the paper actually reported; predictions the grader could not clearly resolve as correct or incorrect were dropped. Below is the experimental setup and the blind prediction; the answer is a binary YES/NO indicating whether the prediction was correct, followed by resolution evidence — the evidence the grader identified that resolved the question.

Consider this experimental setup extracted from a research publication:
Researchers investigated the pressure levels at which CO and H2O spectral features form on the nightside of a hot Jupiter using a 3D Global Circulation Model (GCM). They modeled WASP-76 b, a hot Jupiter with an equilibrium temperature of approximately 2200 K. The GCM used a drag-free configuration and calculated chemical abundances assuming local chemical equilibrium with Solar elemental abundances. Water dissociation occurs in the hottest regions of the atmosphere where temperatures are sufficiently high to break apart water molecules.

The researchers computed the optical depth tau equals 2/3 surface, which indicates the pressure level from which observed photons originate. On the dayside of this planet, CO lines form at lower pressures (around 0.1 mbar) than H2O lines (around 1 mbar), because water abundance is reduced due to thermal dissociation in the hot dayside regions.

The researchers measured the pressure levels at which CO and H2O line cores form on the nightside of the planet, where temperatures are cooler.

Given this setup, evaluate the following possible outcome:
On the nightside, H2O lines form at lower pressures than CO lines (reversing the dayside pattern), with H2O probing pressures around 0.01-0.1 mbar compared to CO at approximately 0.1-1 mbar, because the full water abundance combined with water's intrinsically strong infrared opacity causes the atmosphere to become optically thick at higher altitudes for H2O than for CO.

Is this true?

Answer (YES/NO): NO